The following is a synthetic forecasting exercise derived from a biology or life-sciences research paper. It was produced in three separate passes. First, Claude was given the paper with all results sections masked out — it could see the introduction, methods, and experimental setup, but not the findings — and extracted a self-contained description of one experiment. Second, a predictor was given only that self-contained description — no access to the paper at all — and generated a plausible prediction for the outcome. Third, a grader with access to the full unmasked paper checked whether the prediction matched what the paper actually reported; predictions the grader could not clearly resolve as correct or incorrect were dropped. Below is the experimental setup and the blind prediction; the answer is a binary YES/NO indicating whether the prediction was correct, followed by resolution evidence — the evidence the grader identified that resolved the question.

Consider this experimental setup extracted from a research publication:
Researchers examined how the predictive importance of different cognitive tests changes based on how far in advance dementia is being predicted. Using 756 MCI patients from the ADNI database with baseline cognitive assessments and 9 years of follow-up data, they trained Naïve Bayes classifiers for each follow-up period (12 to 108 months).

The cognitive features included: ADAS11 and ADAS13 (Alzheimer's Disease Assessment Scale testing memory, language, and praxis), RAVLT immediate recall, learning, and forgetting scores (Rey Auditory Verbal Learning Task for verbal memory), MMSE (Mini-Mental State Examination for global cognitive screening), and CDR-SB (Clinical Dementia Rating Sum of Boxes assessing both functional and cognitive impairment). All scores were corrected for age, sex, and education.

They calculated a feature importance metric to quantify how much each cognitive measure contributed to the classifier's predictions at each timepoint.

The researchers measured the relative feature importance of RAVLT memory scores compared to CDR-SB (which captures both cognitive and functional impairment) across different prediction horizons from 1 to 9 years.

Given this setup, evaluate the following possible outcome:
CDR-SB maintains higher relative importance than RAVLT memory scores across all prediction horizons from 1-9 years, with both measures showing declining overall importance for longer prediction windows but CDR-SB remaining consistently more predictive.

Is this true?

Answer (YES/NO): NO